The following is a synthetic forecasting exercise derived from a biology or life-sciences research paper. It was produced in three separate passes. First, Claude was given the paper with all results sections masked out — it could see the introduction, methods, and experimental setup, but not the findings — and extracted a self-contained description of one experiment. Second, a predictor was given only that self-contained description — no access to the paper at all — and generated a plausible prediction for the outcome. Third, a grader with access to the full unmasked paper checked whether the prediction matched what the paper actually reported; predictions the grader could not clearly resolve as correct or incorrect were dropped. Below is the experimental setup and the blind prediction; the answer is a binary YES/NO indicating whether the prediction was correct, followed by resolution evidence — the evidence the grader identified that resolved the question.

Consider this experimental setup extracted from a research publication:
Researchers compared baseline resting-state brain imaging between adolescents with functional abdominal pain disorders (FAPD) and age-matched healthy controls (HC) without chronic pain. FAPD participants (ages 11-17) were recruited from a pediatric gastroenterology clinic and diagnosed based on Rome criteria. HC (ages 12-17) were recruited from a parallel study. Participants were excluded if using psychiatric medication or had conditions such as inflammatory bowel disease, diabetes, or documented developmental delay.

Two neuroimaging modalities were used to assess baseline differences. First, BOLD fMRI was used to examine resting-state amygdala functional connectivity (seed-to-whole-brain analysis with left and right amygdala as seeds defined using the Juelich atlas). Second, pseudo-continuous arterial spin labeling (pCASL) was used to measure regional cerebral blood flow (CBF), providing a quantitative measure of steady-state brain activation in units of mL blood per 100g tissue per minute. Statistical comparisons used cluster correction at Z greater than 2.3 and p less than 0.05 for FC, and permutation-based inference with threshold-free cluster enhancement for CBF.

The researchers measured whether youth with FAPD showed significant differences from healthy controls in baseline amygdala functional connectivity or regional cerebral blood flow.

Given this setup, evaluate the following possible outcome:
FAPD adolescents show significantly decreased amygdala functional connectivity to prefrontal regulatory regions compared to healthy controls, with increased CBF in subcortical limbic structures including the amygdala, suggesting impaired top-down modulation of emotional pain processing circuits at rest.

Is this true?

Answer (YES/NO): NO